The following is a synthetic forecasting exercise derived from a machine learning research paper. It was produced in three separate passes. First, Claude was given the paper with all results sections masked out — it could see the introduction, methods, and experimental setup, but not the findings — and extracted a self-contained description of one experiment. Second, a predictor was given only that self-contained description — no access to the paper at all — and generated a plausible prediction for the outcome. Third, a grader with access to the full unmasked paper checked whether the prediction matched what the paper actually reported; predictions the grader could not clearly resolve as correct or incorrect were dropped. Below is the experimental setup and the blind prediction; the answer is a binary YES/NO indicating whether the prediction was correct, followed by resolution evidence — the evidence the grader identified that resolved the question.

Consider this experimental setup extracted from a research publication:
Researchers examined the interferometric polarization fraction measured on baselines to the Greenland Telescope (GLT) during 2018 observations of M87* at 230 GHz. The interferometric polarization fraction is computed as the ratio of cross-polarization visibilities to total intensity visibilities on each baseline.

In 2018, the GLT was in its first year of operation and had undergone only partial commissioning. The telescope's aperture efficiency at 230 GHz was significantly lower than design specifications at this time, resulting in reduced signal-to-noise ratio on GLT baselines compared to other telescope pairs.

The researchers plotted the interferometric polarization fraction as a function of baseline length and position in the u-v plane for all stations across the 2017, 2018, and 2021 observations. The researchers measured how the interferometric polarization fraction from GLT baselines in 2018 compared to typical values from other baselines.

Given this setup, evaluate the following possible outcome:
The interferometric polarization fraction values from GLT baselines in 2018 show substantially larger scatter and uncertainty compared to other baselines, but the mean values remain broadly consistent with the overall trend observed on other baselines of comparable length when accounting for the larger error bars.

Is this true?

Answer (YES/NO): NO